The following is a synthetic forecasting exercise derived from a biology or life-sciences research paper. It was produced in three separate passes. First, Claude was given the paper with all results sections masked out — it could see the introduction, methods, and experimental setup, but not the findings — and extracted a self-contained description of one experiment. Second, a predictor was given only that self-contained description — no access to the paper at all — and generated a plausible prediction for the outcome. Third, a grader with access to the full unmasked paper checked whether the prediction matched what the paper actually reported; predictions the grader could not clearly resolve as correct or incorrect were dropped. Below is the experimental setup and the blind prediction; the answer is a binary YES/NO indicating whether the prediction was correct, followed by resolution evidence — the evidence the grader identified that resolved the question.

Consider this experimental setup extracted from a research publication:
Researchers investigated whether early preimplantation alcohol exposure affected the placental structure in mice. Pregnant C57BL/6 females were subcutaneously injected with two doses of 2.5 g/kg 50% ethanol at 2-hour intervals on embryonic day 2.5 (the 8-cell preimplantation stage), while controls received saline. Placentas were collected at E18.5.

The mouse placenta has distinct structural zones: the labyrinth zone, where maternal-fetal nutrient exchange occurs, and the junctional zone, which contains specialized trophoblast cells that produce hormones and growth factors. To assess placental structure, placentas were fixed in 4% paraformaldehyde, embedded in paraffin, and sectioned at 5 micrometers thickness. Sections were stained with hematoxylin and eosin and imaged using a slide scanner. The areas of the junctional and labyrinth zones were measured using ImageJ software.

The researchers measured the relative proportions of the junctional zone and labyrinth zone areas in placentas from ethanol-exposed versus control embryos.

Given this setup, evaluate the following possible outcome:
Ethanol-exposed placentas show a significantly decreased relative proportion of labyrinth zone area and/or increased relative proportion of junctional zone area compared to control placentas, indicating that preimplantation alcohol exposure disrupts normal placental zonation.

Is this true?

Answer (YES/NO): NO